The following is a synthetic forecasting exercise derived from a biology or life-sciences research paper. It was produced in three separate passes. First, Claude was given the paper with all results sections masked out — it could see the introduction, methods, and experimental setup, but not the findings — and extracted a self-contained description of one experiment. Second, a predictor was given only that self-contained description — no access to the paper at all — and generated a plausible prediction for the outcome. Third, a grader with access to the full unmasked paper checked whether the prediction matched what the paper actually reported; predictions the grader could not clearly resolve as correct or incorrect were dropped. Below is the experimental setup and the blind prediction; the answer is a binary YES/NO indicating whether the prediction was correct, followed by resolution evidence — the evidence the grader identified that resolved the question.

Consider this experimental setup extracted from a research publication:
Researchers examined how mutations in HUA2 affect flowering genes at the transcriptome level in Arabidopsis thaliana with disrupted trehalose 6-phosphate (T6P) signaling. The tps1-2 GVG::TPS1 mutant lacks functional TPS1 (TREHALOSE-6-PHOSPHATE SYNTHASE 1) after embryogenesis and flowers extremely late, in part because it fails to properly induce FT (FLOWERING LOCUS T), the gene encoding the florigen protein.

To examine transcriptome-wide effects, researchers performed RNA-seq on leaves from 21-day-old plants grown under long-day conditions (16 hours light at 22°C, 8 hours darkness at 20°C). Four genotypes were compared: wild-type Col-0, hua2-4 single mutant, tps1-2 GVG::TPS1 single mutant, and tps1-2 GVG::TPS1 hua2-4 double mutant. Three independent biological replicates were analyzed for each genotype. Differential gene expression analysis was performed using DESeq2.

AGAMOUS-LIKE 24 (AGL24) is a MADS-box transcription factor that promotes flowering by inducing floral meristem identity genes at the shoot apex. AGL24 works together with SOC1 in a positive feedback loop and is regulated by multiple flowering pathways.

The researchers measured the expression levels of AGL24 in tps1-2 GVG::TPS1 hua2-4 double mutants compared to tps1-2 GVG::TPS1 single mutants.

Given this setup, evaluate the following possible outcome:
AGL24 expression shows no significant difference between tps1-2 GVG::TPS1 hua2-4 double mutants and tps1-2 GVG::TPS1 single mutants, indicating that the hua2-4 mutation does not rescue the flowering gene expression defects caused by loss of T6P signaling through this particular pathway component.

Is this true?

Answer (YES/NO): NO